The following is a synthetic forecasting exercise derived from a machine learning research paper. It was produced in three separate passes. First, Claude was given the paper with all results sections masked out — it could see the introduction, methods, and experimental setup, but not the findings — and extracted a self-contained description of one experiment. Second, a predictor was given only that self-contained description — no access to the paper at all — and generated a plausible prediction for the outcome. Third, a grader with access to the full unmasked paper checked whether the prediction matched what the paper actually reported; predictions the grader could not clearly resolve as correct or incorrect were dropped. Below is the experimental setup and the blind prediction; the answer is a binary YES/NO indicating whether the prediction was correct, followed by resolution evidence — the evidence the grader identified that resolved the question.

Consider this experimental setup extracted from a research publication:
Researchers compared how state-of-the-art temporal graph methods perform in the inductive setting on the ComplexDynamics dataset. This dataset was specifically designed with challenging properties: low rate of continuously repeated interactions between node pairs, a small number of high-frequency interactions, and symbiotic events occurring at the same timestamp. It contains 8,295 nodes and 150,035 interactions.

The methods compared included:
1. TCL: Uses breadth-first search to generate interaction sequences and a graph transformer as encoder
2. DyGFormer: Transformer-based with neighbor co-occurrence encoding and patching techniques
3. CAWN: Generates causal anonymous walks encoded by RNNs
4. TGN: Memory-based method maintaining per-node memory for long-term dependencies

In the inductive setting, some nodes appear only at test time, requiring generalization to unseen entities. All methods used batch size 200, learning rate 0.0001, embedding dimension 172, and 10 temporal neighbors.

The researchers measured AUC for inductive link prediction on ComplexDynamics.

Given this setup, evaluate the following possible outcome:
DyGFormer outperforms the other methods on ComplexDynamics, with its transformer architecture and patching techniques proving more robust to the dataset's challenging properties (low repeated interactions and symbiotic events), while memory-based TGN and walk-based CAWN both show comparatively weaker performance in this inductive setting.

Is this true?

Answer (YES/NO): NO